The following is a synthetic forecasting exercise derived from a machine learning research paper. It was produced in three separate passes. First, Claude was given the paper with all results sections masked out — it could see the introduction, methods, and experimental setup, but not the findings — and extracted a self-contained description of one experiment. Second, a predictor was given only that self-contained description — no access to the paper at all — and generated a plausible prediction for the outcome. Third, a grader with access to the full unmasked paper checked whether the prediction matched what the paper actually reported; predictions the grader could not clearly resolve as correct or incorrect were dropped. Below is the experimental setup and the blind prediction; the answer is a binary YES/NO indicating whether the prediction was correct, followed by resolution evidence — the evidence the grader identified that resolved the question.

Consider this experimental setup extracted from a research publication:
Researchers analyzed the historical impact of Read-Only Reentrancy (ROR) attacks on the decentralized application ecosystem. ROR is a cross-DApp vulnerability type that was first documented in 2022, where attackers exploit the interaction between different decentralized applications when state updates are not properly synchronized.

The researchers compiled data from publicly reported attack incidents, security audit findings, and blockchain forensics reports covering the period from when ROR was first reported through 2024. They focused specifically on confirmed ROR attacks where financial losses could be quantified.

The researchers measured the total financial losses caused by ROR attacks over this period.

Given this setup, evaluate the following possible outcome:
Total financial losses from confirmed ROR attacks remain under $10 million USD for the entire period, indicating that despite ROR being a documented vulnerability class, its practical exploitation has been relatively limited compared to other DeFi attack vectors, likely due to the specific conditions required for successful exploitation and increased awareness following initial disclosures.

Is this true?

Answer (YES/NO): NO